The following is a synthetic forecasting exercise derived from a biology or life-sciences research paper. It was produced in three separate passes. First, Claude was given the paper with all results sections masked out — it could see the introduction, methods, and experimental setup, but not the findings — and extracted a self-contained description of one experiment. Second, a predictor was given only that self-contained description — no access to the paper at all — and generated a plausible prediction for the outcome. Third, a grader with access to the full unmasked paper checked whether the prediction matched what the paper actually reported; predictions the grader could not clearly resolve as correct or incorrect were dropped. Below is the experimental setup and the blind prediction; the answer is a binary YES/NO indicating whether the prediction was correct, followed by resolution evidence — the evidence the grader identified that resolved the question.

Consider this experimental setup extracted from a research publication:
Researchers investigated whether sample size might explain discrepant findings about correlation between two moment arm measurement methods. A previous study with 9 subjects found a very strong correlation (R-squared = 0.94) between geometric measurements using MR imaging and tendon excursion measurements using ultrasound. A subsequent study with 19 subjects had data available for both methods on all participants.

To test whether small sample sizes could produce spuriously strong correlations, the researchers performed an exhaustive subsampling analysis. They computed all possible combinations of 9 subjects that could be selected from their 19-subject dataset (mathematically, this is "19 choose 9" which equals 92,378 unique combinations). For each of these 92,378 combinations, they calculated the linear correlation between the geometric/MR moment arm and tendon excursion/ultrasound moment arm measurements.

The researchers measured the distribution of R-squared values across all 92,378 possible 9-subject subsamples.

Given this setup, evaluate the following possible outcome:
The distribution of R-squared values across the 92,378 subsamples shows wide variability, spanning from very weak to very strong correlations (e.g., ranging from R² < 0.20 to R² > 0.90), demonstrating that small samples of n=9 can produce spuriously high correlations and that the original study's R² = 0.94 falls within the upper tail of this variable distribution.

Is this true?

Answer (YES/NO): YES